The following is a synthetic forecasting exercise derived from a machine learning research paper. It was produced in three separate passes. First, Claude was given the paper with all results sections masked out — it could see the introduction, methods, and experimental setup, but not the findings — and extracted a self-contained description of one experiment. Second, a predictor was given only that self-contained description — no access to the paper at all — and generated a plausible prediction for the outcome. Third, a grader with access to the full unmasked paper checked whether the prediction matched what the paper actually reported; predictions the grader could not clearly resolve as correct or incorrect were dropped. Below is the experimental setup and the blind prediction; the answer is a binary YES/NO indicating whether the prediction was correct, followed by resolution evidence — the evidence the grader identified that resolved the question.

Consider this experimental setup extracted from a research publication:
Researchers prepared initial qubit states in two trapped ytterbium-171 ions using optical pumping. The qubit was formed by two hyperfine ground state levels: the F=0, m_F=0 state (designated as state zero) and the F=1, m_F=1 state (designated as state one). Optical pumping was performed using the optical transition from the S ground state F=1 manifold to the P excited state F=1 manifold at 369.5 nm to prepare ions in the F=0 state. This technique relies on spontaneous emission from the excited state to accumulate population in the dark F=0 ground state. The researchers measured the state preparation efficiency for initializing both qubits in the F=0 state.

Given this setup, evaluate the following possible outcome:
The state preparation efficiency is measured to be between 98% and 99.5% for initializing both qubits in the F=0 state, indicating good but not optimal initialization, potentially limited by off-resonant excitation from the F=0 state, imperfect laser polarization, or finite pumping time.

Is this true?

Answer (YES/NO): NO